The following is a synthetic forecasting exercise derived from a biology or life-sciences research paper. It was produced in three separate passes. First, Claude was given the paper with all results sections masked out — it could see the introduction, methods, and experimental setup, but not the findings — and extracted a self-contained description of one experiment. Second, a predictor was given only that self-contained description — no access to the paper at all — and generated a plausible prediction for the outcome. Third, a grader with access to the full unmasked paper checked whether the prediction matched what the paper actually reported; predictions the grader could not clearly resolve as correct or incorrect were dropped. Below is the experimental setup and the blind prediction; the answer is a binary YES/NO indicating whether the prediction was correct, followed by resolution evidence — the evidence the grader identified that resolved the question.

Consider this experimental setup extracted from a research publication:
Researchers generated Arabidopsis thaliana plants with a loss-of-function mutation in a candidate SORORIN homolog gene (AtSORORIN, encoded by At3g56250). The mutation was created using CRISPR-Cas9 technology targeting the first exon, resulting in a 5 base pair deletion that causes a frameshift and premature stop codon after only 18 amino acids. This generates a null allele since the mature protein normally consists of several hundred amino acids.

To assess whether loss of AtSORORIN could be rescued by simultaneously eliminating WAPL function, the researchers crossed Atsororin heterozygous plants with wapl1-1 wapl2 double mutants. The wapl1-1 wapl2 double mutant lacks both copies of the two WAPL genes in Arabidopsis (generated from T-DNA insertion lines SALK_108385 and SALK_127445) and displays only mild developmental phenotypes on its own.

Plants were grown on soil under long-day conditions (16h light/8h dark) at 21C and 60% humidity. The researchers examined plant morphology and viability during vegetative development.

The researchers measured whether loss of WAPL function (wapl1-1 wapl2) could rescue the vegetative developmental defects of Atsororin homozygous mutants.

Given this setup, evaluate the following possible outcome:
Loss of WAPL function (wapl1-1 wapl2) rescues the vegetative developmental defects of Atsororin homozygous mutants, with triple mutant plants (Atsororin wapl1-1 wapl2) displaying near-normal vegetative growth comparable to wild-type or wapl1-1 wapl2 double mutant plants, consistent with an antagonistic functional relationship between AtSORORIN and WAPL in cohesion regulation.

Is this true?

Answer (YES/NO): YES